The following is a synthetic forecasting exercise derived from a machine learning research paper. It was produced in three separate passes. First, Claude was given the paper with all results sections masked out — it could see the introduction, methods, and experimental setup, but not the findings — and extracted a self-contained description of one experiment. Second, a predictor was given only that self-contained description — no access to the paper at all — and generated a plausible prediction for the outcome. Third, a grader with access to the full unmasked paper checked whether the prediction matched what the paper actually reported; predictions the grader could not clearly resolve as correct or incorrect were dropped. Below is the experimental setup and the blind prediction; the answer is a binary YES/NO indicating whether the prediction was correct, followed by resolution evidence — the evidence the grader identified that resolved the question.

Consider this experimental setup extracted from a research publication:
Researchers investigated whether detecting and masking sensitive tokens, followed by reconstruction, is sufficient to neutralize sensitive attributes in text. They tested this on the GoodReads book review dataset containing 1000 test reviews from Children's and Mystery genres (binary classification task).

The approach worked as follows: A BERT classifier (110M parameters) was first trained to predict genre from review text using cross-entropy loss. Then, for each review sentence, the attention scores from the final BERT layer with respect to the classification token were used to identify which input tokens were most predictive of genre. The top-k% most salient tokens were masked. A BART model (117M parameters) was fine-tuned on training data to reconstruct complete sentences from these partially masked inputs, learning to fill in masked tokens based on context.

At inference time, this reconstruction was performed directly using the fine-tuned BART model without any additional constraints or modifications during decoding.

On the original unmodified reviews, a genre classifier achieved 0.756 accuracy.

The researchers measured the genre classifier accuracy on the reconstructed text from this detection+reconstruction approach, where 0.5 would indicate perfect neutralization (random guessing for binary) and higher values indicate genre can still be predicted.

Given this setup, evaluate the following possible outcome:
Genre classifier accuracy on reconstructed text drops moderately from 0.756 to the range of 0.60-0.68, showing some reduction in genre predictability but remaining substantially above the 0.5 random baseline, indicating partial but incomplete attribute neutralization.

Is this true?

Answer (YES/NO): NO